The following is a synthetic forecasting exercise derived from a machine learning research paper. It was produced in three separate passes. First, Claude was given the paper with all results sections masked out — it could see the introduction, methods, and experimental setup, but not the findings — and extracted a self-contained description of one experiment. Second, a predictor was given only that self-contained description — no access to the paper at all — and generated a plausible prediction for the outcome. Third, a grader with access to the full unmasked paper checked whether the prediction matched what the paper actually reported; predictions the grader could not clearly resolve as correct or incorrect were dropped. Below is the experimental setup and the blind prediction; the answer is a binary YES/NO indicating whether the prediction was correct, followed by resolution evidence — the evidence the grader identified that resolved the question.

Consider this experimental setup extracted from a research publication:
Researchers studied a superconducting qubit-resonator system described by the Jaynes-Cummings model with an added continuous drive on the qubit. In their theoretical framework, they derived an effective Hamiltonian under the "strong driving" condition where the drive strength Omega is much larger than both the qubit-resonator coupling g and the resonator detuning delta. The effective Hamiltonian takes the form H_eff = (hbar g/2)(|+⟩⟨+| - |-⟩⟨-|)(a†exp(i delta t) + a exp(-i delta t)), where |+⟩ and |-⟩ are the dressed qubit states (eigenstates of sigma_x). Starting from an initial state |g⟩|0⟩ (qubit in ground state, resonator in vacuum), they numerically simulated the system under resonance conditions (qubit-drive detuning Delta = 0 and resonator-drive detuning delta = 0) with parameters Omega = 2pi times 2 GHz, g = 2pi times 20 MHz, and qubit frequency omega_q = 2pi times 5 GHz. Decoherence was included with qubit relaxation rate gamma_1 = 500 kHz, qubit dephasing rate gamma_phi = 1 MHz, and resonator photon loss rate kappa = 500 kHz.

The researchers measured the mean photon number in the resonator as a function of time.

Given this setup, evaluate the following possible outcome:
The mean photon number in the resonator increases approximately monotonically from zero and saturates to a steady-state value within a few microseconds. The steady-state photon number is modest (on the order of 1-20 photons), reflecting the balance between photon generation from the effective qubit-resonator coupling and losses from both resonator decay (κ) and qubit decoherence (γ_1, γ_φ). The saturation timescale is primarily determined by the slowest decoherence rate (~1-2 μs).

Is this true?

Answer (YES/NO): NO